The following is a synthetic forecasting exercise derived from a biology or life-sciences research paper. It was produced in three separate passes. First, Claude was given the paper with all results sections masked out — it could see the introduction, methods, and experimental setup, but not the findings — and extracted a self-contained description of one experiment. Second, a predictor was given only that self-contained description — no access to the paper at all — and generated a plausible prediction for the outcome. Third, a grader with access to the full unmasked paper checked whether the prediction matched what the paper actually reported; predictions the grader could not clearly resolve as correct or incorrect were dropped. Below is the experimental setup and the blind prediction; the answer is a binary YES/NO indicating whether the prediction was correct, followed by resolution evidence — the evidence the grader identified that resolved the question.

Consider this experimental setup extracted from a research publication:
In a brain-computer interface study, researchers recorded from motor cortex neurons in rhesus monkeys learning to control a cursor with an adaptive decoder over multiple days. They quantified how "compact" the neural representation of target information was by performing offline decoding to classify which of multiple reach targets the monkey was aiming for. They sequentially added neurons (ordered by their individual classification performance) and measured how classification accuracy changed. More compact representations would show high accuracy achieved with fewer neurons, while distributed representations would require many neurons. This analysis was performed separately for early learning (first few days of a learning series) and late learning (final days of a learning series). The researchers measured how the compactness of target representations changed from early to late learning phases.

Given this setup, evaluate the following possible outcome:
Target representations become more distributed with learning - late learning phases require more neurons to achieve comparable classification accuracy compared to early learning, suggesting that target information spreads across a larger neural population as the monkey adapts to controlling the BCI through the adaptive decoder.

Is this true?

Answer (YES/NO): NO